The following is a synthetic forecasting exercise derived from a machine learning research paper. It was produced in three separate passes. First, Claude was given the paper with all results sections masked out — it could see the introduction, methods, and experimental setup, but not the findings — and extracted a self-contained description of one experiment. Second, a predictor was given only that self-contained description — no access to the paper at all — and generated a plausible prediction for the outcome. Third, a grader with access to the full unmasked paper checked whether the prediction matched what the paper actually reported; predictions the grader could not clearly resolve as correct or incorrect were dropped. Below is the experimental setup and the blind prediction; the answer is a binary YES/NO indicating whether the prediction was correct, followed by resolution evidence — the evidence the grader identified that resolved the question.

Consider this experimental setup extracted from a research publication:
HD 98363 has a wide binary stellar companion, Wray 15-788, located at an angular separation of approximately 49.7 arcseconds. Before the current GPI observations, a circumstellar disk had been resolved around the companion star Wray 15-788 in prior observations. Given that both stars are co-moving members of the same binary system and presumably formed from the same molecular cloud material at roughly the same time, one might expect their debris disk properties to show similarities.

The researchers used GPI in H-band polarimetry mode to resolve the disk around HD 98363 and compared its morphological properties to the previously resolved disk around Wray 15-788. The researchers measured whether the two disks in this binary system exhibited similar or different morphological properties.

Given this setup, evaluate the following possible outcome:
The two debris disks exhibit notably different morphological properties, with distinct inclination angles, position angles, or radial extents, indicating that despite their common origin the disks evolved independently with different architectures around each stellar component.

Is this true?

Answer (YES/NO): YES